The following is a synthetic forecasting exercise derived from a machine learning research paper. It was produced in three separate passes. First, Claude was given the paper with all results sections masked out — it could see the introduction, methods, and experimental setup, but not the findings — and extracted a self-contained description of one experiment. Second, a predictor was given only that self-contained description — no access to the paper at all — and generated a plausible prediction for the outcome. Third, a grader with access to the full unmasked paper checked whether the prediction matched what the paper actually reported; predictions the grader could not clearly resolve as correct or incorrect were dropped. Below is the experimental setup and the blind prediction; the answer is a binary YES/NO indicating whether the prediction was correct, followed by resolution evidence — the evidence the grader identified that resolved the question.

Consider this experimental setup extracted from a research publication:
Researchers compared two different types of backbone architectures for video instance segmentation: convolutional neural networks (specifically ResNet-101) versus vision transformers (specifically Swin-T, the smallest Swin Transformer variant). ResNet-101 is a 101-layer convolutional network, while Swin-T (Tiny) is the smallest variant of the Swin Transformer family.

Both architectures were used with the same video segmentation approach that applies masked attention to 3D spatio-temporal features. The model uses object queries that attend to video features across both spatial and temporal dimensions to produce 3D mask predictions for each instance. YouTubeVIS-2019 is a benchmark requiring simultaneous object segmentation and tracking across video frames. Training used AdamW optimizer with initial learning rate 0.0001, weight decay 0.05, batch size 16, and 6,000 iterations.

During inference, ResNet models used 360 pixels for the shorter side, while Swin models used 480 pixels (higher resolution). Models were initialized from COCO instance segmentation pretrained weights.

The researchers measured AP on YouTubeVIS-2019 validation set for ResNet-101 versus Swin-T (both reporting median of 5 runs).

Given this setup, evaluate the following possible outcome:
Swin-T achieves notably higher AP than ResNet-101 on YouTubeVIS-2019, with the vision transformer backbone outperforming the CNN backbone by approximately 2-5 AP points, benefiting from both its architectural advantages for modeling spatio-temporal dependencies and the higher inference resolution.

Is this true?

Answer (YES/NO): YES